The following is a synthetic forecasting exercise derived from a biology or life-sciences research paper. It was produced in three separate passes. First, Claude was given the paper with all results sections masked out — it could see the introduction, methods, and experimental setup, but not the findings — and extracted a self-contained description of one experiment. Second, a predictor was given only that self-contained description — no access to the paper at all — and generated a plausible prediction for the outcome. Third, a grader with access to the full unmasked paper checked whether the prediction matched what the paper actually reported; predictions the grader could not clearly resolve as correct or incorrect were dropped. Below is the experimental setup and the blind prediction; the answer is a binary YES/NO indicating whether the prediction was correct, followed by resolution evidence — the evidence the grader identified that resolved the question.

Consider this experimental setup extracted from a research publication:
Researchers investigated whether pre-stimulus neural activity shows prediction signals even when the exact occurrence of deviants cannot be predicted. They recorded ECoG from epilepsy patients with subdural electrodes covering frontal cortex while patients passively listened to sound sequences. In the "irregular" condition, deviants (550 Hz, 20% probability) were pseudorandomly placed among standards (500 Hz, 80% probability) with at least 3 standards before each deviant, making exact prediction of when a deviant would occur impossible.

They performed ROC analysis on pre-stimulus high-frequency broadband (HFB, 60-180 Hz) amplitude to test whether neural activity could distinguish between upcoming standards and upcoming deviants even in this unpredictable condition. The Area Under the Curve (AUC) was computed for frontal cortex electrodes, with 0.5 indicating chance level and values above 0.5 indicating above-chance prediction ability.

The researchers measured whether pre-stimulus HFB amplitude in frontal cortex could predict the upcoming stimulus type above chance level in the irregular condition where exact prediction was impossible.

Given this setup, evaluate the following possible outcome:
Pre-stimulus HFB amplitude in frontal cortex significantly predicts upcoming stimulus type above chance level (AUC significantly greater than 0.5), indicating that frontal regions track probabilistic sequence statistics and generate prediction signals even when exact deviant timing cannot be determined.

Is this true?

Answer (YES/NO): NO